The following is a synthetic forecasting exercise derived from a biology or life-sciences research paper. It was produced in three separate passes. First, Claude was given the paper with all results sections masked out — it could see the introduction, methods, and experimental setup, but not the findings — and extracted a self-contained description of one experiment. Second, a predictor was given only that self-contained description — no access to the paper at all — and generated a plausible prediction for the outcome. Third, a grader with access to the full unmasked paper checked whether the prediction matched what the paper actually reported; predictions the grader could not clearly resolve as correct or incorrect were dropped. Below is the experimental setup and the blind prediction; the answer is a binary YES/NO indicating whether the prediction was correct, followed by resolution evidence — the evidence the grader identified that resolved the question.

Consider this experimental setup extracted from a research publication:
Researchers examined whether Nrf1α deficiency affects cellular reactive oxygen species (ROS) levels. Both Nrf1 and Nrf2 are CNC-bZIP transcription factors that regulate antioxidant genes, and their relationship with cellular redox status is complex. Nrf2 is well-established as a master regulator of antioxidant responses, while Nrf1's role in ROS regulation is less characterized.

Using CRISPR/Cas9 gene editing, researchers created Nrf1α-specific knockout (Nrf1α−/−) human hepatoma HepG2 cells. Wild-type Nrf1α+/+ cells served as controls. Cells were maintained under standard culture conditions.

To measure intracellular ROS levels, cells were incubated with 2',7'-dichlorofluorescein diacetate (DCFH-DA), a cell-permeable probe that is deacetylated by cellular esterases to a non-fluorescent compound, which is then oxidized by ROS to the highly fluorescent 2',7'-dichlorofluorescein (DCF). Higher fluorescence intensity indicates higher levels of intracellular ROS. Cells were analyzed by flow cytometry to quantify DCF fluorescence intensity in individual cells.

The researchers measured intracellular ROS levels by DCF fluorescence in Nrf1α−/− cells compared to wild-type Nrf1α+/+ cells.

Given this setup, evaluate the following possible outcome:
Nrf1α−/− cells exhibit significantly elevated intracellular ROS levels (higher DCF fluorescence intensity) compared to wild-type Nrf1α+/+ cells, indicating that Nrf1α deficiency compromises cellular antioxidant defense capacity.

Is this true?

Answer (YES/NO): YES